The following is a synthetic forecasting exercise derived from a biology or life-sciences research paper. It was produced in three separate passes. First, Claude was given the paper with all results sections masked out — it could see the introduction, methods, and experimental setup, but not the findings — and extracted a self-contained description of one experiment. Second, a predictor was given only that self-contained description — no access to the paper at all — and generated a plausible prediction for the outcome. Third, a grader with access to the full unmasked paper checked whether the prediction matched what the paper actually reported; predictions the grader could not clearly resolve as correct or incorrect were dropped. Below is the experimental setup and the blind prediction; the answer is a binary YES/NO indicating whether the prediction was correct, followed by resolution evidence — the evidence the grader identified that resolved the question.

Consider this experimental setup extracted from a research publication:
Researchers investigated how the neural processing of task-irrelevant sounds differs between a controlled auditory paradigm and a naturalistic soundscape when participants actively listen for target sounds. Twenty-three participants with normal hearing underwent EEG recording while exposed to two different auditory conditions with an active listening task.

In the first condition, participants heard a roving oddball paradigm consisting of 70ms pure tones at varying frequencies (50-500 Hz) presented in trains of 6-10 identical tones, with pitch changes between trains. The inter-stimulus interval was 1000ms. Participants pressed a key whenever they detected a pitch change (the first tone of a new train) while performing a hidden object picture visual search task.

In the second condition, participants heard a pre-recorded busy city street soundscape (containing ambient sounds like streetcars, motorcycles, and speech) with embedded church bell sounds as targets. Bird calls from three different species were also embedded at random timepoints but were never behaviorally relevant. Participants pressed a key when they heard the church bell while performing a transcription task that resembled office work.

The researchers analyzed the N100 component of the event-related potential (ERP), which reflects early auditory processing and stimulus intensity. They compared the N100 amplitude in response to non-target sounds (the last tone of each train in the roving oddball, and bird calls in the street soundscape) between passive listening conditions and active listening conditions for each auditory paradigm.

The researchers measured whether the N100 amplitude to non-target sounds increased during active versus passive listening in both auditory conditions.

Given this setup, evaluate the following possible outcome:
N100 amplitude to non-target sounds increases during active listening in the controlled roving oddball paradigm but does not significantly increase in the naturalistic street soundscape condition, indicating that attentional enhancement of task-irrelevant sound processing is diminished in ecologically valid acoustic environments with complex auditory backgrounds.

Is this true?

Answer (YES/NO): YES